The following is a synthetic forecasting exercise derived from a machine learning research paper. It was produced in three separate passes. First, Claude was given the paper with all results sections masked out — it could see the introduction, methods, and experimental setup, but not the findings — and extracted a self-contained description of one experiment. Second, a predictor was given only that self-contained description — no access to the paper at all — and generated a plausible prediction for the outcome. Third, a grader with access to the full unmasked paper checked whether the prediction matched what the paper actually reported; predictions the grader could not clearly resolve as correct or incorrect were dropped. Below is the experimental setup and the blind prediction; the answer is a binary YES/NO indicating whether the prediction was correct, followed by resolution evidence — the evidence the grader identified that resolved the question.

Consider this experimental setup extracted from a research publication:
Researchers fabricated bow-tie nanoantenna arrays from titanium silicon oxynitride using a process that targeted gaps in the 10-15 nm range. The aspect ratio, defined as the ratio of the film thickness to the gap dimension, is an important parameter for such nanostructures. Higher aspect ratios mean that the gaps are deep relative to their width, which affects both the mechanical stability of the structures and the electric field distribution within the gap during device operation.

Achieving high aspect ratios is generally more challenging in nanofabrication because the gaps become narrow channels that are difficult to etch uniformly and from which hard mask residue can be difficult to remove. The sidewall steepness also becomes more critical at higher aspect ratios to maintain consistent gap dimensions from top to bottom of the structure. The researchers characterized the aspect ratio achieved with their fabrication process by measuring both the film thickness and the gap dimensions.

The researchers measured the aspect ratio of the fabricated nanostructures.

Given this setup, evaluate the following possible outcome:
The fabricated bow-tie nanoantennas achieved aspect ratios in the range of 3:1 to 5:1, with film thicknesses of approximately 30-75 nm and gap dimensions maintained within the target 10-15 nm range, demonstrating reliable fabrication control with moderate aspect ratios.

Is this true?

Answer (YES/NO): NO